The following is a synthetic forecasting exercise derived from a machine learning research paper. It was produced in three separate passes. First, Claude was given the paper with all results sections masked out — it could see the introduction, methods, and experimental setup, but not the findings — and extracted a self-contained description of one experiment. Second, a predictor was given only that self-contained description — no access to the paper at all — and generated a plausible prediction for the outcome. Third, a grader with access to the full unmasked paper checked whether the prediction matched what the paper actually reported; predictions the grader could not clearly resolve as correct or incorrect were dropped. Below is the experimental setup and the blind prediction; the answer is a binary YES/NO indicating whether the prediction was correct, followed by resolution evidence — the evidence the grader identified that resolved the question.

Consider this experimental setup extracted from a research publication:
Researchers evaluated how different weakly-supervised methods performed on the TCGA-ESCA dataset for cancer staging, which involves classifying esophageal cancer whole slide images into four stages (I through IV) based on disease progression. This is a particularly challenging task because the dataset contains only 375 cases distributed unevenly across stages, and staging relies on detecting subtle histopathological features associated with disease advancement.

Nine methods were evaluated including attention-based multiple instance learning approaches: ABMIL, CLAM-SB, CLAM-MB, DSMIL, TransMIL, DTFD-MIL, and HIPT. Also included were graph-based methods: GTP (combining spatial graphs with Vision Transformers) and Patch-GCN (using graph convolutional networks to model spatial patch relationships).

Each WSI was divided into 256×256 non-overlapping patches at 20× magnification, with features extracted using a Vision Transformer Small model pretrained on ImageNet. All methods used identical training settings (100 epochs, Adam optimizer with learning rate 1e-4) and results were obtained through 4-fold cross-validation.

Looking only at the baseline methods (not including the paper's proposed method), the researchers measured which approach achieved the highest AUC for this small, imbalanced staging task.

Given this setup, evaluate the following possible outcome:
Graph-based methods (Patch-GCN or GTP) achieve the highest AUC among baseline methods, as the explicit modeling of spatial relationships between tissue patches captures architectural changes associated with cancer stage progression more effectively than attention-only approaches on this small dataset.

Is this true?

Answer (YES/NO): YES